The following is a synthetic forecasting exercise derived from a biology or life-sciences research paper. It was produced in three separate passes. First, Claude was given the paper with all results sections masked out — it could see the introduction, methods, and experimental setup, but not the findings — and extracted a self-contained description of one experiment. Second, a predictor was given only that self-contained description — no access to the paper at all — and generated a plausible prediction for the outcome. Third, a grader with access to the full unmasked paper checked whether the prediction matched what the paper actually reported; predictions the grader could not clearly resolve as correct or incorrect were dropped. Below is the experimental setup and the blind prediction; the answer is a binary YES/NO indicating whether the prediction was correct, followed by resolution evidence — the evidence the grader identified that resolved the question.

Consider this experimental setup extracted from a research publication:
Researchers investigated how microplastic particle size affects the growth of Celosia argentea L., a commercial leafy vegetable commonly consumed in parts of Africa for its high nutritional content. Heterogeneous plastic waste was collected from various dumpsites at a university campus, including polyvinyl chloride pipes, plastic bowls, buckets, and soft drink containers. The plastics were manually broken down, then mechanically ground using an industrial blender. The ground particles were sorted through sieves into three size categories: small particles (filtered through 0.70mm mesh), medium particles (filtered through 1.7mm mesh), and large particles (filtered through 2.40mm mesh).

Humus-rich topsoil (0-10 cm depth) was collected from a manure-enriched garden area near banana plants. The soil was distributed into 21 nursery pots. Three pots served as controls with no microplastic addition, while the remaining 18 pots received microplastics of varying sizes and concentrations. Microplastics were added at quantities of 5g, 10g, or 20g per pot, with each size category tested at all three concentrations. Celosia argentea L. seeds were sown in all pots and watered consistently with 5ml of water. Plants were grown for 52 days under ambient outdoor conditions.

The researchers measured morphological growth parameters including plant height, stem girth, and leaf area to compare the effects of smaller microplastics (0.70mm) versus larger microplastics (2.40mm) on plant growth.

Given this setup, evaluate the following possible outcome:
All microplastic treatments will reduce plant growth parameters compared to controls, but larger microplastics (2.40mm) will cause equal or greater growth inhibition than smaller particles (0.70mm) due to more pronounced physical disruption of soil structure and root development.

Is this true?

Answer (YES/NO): NO